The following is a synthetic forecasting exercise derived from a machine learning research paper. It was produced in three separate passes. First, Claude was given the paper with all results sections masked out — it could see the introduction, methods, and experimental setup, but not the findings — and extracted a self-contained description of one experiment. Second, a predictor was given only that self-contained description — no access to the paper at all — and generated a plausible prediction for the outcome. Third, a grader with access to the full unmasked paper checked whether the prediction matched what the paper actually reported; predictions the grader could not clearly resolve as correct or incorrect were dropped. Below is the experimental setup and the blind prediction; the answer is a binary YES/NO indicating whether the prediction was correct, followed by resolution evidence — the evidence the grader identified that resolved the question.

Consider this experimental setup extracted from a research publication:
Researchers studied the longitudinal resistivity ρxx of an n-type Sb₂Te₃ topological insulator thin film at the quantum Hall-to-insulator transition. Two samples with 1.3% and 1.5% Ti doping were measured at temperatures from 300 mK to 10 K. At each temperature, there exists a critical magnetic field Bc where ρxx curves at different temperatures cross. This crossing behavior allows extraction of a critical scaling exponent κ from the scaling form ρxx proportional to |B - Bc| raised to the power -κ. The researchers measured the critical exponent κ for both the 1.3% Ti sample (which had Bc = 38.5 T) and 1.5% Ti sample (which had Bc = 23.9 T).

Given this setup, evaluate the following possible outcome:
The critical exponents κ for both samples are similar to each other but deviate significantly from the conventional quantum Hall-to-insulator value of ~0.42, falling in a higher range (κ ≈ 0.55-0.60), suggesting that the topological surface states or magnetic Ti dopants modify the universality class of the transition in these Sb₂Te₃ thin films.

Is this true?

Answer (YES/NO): NO